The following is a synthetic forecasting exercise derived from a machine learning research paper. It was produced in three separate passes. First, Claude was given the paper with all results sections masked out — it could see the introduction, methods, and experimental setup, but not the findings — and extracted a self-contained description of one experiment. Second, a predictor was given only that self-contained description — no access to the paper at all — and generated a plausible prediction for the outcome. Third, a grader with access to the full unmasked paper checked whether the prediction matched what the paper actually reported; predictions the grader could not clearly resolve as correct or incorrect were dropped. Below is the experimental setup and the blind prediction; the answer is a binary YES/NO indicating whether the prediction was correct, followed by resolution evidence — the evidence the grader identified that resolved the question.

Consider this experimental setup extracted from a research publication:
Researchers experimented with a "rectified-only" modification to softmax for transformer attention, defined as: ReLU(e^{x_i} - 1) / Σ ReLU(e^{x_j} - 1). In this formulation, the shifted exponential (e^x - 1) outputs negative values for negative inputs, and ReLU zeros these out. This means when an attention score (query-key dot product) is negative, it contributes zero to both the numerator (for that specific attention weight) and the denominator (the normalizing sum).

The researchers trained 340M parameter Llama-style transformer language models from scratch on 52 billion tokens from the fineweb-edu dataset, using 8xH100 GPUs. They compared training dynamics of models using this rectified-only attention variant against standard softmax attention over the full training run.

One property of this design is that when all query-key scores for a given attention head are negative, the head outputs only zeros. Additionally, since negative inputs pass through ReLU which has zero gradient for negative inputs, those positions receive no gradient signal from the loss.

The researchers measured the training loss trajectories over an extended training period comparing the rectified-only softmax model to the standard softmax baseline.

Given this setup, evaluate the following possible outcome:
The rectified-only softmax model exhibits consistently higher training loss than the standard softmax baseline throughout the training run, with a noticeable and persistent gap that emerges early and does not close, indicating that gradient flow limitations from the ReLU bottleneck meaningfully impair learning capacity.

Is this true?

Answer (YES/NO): NO